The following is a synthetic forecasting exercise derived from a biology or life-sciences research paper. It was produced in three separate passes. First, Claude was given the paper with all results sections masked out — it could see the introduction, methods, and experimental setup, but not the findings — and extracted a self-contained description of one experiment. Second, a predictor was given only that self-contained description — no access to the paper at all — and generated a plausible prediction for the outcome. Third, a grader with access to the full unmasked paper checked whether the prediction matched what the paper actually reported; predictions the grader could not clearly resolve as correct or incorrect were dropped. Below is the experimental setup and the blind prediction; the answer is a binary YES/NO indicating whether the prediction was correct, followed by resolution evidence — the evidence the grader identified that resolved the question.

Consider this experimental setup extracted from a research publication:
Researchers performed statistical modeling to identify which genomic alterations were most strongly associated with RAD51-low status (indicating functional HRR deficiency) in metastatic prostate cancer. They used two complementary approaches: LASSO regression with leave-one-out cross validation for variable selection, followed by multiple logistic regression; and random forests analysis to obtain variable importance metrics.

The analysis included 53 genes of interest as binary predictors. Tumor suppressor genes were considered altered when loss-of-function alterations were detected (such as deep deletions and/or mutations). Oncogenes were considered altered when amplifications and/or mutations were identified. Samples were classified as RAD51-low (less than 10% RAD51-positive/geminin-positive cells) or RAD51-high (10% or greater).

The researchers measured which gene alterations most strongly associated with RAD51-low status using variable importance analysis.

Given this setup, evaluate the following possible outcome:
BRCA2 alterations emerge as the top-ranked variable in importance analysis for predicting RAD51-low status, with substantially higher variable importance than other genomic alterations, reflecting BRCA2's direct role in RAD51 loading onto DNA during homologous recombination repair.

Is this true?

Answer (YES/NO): NO